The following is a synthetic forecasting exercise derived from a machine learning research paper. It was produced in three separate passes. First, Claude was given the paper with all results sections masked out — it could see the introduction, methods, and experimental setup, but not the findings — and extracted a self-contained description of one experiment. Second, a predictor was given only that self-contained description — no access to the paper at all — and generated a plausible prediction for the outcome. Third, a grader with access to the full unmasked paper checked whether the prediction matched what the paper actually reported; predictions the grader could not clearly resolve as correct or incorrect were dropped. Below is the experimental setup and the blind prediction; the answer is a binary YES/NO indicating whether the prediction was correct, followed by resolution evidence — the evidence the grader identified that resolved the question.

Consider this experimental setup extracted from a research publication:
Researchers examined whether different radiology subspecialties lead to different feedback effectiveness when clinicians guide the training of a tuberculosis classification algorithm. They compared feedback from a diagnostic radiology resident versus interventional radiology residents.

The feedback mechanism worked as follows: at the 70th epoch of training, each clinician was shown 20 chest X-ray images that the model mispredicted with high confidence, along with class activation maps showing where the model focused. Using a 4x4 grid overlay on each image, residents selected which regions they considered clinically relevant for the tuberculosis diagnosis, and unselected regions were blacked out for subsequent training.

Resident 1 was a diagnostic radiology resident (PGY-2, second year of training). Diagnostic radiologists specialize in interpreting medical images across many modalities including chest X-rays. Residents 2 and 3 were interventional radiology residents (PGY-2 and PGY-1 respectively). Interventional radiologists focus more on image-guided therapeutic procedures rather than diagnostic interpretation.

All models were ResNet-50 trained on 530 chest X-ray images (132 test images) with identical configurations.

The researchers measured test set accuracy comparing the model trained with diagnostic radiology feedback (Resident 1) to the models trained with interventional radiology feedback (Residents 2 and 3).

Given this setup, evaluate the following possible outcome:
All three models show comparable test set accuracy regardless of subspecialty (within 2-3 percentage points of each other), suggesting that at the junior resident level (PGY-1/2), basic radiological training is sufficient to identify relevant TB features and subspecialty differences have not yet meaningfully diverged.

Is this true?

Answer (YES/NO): YES